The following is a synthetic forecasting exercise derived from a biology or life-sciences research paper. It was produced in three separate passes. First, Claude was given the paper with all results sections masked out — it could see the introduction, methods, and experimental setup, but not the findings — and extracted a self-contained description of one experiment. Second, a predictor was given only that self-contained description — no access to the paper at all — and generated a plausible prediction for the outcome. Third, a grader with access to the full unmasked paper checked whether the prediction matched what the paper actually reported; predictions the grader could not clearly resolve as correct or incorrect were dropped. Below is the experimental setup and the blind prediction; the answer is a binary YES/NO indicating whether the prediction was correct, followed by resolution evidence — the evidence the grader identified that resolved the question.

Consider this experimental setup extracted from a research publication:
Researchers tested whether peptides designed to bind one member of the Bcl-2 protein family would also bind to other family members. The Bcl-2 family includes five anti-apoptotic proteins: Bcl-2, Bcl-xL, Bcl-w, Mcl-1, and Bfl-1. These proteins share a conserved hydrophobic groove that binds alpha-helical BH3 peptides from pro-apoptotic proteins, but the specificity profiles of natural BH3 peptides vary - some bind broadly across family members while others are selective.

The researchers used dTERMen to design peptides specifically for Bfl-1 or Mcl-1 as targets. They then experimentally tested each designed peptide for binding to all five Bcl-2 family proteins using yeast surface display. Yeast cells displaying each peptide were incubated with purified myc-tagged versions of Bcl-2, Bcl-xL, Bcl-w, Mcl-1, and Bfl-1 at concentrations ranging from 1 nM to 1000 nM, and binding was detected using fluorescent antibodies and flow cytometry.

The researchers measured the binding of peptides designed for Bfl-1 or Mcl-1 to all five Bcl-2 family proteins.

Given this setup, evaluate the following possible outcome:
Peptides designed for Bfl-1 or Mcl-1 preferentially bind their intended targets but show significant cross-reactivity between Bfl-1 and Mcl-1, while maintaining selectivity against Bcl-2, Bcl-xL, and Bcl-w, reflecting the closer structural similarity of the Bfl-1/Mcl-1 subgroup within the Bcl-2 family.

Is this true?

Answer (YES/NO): NO